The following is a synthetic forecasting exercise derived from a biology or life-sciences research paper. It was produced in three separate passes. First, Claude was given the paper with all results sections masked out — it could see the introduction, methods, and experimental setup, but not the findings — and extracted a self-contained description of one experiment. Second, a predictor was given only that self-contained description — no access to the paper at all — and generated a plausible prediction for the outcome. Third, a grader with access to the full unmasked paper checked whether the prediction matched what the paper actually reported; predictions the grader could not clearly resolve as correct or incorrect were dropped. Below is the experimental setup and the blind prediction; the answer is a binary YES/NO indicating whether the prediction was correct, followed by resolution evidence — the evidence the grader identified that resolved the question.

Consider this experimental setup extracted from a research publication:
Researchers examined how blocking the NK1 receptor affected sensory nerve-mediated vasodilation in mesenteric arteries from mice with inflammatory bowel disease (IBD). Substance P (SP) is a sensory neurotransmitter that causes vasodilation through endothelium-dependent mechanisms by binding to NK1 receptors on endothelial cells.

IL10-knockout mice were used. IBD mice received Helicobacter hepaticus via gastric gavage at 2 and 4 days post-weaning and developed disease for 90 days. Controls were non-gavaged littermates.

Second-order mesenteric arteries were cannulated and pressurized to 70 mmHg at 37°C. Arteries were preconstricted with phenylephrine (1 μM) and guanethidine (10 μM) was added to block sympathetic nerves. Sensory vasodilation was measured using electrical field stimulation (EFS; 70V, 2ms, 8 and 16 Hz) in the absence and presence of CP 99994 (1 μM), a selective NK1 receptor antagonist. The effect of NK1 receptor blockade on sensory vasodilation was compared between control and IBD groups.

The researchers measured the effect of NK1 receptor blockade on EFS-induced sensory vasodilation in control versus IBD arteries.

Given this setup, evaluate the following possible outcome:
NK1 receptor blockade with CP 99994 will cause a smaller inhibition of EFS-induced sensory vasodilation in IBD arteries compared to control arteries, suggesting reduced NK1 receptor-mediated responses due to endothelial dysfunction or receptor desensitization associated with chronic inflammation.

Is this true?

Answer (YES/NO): NO